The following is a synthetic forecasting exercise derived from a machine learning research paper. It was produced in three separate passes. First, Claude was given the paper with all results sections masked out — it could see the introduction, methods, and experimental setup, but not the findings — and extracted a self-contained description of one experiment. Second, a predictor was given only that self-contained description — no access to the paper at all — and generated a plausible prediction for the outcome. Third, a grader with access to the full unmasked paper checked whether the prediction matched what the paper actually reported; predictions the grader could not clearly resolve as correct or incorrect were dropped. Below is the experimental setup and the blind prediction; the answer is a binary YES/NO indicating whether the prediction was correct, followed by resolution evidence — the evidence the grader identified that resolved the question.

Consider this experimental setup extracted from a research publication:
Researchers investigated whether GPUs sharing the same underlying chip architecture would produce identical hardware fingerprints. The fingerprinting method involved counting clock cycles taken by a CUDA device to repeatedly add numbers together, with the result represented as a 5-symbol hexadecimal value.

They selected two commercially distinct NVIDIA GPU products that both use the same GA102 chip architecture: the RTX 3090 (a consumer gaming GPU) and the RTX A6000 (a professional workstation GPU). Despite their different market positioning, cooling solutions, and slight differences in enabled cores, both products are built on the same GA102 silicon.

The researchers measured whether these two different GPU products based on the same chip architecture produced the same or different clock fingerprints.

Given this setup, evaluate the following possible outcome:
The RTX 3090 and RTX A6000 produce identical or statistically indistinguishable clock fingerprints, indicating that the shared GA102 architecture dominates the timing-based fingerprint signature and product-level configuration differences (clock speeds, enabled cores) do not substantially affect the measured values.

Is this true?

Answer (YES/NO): YES